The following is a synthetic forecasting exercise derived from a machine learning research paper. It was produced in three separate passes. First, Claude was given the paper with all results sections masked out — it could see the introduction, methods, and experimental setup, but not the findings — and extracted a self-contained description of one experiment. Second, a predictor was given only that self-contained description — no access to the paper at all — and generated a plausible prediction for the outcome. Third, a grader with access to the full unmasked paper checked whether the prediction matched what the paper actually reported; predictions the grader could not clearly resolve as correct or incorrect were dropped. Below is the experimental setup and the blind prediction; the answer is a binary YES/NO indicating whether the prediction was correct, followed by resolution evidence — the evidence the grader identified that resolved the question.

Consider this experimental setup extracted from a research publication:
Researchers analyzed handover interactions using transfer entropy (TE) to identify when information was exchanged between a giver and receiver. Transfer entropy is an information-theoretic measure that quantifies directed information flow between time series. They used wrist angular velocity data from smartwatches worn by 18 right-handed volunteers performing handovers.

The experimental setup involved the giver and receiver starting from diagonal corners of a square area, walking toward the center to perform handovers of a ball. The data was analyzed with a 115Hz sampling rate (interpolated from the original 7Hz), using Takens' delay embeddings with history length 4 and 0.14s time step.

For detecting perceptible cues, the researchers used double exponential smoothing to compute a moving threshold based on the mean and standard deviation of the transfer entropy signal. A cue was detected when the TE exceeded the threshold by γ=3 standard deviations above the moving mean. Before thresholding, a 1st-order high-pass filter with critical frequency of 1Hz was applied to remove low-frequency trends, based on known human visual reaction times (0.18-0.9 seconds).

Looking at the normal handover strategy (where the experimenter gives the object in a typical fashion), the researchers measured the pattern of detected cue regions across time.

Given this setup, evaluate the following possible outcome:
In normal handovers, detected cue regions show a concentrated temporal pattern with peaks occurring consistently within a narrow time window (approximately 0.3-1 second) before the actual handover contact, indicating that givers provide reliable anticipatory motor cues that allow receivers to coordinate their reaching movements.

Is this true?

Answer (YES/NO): NO